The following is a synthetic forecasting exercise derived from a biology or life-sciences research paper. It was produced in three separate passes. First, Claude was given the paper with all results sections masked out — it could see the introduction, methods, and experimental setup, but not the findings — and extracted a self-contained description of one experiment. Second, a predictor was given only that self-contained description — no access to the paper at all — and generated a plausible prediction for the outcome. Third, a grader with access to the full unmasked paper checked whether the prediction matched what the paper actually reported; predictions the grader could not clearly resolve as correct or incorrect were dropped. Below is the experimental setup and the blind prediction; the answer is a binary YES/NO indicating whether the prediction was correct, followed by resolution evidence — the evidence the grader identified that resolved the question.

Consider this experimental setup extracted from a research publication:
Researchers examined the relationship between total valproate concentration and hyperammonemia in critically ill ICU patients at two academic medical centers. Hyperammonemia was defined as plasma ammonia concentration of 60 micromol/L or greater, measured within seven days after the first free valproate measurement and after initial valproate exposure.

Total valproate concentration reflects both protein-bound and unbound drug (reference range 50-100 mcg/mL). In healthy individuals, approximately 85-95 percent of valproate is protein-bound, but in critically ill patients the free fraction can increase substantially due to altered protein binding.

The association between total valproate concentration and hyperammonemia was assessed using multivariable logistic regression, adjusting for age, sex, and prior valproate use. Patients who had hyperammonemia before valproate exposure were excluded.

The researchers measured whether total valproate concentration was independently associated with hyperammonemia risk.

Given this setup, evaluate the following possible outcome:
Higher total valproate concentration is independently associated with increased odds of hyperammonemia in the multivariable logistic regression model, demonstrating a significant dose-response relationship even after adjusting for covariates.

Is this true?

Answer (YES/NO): YES